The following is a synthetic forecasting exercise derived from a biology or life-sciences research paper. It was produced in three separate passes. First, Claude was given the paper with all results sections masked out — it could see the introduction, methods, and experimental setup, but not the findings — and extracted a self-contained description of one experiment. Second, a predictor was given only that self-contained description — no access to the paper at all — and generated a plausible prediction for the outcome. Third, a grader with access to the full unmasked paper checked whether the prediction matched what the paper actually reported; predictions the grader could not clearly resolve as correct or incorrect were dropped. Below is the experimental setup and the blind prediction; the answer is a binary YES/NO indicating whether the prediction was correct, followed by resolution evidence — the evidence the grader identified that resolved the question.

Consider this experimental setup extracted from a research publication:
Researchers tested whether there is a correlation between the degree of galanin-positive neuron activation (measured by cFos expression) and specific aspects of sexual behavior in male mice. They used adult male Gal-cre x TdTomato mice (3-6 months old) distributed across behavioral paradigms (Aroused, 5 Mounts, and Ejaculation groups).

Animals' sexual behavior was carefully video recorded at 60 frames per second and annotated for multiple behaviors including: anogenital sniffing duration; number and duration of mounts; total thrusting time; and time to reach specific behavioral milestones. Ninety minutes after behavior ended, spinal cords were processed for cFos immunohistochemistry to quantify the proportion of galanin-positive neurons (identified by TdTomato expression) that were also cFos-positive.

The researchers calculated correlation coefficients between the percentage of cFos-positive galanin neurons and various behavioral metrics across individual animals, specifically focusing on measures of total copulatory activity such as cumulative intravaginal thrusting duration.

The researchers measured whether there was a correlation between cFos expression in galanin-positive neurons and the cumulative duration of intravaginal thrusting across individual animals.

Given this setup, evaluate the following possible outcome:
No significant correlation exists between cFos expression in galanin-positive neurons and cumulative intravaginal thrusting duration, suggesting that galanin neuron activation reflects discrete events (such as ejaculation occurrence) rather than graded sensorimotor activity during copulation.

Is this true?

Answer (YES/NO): YES